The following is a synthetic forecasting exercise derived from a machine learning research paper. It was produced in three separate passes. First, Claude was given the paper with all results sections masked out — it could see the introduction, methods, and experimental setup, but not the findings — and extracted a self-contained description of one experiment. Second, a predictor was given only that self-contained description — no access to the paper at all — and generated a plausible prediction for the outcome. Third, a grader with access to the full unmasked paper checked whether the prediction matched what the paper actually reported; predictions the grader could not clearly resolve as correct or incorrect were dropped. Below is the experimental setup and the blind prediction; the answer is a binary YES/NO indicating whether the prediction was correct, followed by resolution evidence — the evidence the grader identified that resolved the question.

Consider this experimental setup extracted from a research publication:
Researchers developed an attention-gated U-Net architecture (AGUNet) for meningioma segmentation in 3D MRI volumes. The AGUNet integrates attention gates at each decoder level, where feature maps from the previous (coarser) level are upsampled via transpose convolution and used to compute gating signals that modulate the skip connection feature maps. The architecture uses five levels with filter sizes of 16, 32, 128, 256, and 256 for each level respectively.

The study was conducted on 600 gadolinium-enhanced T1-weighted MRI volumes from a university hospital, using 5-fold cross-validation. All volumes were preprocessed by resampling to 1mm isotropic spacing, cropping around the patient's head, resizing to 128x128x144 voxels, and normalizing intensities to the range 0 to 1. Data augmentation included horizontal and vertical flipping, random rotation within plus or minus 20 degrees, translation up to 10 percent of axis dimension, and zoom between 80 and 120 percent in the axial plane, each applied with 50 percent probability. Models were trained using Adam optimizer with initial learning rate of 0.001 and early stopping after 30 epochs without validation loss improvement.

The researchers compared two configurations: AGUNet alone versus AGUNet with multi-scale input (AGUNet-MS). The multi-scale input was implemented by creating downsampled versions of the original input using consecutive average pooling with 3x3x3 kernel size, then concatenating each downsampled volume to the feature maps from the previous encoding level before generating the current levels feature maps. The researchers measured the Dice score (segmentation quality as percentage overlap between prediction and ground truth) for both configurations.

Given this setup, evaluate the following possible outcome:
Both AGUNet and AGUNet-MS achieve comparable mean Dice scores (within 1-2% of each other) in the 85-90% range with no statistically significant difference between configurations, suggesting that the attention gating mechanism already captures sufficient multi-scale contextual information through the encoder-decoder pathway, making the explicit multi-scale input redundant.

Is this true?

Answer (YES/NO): NO